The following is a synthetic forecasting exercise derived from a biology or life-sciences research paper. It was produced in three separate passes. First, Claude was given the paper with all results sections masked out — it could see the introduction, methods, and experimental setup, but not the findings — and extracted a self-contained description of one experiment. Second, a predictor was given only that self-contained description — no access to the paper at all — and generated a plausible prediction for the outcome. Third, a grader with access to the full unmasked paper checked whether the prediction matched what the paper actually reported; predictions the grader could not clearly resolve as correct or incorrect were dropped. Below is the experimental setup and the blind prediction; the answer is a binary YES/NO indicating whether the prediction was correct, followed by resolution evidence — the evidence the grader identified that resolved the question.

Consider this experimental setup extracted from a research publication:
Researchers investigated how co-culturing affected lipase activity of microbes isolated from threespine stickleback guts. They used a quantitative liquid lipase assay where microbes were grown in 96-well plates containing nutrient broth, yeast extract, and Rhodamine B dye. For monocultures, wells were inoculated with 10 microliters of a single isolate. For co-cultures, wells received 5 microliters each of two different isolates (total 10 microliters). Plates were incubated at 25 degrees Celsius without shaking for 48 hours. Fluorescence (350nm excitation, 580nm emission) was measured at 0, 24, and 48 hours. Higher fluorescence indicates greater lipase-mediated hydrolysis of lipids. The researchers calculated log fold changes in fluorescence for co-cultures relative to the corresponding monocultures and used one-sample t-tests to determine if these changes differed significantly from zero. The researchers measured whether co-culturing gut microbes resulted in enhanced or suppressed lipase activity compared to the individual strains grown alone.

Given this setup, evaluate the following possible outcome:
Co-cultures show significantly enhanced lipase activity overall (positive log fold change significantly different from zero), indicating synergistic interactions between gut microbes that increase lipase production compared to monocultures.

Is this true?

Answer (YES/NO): NO